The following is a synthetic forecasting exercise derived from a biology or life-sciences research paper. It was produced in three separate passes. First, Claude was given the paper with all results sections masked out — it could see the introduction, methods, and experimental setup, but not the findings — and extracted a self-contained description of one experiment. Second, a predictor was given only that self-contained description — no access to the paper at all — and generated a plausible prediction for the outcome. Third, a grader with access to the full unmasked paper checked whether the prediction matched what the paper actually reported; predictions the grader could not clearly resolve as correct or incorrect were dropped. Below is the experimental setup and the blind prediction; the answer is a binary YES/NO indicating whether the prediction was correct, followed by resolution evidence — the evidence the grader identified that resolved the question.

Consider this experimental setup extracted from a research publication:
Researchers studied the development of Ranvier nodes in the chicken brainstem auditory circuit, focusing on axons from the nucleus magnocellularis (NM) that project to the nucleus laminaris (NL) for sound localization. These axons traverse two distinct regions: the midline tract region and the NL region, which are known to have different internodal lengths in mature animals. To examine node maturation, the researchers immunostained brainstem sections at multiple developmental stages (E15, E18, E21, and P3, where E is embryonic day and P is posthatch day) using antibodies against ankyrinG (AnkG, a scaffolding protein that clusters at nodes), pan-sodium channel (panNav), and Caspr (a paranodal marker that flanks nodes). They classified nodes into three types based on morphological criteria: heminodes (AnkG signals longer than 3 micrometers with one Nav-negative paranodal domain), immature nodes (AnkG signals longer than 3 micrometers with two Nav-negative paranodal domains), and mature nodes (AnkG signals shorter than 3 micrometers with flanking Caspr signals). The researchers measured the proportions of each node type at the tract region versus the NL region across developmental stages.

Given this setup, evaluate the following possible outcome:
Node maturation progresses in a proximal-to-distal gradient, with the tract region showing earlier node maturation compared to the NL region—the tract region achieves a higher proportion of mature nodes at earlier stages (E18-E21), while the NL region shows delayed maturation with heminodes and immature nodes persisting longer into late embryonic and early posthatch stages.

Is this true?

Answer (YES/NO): NO